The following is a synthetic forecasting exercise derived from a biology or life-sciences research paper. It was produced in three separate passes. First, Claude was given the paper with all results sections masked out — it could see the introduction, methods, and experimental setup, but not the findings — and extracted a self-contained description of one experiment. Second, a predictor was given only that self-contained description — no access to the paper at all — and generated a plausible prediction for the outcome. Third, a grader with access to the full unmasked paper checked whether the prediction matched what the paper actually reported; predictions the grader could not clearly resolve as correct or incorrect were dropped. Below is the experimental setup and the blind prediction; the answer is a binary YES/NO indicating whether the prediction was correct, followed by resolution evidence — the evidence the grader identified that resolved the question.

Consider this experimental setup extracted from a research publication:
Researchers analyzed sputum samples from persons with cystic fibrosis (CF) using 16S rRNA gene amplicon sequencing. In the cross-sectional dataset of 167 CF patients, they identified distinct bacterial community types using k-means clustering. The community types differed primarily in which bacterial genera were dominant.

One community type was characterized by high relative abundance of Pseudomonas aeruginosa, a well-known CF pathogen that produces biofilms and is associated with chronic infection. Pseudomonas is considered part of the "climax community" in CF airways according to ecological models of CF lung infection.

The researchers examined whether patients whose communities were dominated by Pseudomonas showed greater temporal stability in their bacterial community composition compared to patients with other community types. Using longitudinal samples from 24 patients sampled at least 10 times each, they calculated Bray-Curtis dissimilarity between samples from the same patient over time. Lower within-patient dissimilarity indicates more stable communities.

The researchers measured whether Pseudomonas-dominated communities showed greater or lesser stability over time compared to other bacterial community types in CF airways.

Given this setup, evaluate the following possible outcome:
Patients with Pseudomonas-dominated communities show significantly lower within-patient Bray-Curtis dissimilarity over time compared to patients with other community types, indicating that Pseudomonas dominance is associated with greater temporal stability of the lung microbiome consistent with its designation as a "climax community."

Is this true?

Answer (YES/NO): NO